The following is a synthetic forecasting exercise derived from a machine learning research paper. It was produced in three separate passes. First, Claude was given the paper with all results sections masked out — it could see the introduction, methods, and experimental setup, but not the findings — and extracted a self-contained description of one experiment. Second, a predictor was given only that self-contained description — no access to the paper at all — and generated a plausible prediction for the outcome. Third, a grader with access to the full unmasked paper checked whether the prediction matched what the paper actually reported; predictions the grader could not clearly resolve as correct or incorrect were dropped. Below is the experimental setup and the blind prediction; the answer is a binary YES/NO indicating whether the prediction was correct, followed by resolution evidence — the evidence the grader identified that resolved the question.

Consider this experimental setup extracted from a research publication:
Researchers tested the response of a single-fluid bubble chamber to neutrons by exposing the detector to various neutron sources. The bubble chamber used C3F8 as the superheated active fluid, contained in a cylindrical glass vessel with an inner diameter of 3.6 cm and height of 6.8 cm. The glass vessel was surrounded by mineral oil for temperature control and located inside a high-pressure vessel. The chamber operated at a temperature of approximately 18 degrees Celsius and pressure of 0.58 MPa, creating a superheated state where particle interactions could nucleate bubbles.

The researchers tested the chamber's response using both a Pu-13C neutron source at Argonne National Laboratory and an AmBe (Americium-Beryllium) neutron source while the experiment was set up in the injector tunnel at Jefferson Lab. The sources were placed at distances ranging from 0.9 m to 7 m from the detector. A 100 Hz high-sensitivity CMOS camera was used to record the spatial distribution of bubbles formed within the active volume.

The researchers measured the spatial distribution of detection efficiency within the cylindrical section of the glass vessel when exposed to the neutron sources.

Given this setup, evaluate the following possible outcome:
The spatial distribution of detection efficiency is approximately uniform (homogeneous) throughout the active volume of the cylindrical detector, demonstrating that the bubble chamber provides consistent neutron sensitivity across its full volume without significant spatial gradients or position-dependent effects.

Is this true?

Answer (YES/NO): YES